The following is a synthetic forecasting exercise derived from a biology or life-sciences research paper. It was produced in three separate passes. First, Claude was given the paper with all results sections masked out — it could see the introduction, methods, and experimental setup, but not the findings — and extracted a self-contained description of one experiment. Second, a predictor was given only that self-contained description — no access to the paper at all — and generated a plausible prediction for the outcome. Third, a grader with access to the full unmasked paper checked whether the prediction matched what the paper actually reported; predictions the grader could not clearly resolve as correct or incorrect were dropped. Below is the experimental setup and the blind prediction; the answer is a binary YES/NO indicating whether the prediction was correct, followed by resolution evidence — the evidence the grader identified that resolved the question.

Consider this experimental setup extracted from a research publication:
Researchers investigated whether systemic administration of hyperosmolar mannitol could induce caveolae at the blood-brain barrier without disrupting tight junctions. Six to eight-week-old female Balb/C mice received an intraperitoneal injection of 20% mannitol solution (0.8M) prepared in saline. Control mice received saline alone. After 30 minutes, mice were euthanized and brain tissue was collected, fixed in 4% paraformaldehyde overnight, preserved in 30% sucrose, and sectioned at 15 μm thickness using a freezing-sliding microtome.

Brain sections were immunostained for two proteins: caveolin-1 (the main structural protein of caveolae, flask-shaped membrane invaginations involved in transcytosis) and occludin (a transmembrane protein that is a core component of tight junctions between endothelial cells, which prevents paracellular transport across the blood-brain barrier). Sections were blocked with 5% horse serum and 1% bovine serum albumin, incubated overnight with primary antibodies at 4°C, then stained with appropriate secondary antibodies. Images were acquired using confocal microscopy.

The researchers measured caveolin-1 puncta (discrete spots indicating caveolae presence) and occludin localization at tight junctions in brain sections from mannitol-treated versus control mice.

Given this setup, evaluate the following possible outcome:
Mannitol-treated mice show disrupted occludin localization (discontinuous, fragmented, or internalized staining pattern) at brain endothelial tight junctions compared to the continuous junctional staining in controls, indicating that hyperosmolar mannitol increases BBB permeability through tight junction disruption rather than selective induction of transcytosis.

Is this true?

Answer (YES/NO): NO